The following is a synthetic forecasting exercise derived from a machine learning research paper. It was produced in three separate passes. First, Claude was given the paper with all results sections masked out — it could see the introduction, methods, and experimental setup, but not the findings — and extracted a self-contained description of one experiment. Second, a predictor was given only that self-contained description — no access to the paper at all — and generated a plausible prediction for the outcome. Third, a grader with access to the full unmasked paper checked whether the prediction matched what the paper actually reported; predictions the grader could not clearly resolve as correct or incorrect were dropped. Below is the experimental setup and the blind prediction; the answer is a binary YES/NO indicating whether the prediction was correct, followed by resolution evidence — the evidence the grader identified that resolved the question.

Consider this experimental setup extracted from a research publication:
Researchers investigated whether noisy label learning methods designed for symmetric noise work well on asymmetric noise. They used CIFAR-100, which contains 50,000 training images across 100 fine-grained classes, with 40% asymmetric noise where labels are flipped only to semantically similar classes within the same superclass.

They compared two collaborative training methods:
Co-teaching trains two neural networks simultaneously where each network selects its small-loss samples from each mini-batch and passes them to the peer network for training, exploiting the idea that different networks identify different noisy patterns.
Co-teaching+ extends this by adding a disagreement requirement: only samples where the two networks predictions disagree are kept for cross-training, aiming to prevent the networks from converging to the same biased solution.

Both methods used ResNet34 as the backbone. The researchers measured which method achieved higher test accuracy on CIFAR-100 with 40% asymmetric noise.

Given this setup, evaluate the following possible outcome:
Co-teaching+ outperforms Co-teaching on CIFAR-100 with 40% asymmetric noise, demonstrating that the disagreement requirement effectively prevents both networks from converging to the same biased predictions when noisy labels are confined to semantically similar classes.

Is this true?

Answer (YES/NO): NO